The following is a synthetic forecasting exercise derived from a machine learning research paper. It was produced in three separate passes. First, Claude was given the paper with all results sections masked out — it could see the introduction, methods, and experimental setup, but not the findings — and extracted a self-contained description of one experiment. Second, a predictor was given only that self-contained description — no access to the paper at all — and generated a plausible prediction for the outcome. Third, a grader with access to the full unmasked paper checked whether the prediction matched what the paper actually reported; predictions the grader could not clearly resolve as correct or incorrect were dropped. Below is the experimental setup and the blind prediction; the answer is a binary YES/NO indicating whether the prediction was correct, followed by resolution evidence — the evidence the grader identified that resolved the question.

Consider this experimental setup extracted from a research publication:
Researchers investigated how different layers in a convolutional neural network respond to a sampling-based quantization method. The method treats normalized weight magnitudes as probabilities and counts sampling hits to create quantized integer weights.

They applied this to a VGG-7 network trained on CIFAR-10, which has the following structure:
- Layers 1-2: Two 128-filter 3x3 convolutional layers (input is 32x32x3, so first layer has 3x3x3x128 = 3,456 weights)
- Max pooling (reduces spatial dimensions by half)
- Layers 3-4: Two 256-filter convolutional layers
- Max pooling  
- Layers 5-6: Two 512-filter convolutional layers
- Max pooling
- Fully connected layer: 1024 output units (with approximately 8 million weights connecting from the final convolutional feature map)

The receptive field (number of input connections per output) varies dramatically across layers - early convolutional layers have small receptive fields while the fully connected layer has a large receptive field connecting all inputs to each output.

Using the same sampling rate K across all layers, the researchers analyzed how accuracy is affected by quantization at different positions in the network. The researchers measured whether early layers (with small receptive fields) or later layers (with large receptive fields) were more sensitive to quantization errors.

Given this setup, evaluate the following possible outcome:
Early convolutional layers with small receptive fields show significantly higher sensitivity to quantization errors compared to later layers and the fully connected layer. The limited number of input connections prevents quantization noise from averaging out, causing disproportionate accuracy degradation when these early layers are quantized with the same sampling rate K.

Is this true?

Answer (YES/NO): YES